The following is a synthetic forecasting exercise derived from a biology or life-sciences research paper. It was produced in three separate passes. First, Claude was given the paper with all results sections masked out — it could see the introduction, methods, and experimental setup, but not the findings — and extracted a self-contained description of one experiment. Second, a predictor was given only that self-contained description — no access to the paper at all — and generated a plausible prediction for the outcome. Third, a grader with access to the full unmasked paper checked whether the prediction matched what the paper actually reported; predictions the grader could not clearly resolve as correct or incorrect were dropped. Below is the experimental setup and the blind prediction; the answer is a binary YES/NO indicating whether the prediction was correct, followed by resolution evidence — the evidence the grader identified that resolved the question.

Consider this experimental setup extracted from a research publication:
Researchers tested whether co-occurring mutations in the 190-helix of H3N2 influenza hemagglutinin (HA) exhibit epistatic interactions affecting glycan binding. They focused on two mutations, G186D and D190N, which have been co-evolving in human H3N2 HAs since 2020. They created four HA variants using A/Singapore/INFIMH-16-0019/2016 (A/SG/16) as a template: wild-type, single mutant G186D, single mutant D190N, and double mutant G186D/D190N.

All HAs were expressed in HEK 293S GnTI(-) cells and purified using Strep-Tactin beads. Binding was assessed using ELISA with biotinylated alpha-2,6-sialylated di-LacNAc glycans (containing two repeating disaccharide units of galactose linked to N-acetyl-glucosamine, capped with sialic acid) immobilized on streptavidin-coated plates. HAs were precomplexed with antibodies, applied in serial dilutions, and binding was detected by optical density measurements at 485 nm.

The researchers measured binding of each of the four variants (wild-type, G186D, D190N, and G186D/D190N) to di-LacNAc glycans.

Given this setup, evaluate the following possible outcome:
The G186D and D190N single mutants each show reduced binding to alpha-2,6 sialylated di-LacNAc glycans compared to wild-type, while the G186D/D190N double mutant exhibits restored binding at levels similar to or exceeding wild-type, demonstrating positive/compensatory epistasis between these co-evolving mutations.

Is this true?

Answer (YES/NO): NO